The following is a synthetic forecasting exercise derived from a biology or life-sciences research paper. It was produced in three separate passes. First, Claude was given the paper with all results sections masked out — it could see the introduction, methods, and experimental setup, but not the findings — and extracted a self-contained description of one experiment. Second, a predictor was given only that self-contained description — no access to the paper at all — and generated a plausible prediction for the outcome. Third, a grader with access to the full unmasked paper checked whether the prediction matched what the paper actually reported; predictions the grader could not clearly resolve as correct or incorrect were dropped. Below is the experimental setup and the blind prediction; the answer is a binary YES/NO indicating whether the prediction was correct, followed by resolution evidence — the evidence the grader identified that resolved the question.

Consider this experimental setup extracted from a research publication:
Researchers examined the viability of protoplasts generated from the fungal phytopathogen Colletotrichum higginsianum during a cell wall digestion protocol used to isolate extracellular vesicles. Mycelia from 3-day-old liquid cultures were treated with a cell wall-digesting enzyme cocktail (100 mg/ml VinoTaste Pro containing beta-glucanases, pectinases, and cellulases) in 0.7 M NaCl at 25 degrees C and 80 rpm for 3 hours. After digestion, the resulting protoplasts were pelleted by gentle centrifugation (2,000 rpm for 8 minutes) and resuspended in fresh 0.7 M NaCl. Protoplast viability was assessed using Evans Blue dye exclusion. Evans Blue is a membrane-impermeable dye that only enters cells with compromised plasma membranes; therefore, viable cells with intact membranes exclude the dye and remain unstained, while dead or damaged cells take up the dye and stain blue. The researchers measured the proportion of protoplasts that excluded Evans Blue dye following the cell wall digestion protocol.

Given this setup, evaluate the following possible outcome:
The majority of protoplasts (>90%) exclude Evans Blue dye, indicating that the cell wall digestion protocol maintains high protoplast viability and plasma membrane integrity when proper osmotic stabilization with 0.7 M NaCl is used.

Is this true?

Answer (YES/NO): YES